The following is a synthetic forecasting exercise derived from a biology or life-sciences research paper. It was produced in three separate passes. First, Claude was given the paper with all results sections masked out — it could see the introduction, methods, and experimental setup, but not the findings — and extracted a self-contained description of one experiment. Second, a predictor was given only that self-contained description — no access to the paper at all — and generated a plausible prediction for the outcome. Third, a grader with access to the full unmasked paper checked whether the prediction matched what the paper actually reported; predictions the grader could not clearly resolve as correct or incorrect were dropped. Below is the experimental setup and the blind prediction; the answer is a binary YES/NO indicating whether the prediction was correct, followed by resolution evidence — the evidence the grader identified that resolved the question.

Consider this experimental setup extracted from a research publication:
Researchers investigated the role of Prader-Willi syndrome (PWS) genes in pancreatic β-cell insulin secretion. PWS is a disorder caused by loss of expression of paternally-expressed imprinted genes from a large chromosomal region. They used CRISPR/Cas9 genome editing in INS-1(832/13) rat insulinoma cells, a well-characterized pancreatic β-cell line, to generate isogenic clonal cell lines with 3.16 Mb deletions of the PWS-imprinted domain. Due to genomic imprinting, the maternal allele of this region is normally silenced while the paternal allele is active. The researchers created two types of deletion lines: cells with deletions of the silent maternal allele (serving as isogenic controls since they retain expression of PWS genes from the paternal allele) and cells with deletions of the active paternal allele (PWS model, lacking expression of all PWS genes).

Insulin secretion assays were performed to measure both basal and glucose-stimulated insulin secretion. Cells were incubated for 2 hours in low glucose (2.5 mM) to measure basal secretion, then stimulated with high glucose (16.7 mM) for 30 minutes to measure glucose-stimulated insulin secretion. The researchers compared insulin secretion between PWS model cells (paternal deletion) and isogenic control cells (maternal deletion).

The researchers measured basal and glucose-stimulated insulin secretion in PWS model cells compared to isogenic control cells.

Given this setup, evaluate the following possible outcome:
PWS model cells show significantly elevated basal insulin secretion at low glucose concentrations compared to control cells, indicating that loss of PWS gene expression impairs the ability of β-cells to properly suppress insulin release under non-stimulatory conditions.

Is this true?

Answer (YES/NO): NO